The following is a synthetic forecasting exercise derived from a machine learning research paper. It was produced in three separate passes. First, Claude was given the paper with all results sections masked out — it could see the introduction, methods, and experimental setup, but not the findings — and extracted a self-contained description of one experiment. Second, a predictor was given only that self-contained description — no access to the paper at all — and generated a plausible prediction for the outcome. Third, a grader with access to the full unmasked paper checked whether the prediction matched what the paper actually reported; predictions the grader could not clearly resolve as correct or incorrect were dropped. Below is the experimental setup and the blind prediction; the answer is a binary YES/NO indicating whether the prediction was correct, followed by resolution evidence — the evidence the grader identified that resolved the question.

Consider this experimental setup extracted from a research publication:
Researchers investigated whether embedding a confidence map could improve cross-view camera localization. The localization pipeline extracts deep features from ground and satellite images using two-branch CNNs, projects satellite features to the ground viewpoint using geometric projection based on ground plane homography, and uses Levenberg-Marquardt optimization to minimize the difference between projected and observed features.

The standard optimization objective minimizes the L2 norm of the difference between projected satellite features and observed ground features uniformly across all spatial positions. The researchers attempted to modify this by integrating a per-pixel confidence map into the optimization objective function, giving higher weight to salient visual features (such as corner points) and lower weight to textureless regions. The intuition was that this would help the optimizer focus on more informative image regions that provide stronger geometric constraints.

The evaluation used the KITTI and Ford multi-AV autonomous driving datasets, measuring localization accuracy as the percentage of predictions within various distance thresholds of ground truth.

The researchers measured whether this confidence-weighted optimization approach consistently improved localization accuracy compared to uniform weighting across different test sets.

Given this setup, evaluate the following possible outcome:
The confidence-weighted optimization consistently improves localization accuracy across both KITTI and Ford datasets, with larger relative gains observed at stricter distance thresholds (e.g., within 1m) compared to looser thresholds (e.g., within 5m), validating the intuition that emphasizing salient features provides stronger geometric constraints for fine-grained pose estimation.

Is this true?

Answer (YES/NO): NO